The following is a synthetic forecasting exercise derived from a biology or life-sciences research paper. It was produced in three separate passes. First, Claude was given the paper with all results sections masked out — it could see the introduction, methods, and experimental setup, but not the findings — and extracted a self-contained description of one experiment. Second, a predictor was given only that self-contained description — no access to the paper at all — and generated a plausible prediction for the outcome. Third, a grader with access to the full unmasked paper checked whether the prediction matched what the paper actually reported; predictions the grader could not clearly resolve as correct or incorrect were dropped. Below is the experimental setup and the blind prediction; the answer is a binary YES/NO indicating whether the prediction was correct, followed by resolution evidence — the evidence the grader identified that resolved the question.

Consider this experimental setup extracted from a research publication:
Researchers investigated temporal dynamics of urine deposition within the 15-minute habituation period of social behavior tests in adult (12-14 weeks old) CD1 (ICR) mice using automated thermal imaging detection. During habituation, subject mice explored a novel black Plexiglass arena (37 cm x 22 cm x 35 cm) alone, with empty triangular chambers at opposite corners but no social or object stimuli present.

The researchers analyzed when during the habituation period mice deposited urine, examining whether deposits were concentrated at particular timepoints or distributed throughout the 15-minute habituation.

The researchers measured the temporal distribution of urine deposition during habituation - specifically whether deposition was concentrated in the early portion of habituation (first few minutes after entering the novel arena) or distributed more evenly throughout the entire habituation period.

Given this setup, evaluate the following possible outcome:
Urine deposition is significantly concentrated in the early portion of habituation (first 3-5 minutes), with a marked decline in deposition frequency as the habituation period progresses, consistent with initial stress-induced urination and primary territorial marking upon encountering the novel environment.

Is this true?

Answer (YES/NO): NO